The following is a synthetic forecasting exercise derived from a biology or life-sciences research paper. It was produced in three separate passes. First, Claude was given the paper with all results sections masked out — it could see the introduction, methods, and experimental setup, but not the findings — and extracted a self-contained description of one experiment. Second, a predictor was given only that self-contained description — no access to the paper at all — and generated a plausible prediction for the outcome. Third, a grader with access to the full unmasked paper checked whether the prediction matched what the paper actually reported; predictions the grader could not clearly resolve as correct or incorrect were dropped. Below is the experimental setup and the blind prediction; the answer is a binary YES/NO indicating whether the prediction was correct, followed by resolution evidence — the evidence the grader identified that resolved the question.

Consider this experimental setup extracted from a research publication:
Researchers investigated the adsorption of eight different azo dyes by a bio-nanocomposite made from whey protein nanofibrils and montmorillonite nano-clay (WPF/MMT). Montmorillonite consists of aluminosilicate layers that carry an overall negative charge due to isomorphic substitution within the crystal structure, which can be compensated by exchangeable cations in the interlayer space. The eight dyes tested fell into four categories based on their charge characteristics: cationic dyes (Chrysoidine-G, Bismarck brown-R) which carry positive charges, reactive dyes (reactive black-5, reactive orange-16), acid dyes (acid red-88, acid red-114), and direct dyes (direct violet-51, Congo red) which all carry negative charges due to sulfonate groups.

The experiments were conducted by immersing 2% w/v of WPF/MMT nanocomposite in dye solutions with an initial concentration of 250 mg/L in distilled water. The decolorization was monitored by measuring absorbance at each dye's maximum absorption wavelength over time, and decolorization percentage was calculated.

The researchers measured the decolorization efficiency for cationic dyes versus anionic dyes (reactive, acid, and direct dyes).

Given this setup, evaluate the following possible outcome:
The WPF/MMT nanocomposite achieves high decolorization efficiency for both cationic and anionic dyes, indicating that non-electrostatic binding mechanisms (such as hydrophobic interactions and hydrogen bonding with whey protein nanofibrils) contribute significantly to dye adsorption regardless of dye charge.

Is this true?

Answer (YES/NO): NO